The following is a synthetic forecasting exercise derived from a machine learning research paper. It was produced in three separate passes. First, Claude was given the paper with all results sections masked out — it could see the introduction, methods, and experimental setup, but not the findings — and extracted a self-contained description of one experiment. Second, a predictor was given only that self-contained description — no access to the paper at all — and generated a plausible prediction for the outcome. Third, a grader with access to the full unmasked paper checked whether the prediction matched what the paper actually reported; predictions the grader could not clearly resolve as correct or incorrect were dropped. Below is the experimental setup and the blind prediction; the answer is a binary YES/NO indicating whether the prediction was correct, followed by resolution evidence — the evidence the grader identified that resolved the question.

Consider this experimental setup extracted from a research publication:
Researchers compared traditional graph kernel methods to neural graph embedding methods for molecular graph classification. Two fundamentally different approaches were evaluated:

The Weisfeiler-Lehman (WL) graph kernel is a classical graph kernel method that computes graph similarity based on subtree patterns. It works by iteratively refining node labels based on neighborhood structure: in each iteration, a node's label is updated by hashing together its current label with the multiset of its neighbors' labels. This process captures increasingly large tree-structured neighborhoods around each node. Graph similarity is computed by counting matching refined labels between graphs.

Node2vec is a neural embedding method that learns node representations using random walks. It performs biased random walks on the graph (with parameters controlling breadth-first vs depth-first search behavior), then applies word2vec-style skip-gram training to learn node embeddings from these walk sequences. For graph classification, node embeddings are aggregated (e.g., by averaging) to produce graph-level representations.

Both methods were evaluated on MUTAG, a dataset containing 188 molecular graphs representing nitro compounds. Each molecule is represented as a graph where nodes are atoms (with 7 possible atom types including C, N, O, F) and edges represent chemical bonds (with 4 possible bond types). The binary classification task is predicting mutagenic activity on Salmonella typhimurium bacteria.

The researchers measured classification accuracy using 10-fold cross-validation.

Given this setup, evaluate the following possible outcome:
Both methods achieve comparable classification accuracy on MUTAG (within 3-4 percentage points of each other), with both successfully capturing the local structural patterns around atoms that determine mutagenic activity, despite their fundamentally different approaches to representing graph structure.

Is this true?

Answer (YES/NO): NO